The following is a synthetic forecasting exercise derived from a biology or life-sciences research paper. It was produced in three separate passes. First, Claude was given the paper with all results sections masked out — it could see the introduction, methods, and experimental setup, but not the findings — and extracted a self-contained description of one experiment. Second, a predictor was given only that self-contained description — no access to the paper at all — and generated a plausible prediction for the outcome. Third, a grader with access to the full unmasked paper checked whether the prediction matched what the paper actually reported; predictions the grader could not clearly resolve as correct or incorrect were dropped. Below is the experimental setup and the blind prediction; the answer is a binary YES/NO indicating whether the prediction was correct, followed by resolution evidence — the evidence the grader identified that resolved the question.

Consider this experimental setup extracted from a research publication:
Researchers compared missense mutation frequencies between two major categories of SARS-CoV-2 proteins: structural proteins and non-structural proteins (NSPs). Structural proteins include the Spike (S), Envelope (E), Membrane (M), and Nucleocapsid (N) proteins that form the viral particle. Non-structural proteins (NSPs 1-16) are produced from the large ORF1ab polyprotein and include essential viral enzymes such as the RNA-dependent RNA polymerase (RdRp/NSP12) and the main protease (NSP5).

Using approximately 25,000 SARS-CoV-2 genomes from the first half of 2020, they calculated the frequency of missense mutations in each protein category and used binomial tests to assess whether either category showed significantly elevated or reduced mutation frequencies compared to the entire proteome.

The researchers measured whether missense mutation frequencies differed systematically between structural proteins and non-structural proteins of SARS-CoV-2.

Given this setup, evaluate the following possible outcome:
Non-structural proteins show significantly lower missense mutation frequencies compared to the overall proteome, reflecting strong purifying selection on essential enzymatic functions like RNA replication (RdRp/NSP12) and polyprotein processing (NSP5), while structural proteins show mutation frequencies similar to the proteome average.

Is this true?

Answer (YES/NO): NO